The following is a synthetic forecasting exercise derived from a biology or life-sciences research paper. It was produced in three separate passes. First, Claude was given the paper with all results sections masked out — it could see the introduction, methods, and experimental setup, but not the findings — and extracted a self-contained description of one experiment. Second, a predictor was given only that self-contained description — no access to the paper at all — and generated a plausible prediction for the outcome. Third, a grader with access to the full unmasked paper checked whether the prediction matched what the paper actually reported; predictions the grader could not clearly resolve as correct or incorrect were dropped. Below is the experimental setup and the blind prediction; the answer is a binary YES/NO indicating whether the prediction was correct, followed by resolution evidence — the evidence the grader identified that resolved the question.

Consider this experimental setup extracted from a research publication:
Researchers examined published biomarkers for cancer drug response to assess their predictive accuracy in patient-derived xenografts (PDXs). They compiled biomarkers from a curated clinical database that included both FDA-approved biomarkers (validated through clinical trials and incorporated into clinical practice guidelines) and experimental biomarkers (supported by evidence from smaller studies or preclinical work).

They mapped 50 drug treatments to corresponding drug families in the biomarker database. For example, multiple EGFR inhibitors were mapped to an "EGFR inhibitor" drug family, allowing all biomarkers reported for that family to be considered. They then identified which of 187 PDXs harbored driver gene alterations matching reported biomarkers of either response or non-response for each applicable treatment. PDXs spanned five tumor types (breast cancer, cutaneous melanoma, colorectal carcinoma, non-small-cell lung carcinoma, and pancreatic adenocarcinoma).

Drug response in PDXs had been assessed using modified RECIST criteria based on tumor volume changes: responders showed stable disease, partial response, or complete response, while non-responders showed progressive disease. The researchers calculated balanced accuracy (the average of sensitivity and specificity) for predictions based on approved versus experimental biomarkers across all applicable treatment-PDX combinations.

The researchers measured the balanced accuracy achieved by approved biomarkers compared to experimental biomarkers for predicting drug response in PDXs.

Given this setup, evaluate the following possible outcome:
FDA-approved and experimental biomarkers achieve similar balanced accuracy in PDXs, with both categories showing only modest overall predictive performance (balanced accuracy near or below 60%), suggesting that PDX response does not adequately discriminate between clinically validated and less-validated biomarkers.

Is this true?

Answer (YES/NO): YES